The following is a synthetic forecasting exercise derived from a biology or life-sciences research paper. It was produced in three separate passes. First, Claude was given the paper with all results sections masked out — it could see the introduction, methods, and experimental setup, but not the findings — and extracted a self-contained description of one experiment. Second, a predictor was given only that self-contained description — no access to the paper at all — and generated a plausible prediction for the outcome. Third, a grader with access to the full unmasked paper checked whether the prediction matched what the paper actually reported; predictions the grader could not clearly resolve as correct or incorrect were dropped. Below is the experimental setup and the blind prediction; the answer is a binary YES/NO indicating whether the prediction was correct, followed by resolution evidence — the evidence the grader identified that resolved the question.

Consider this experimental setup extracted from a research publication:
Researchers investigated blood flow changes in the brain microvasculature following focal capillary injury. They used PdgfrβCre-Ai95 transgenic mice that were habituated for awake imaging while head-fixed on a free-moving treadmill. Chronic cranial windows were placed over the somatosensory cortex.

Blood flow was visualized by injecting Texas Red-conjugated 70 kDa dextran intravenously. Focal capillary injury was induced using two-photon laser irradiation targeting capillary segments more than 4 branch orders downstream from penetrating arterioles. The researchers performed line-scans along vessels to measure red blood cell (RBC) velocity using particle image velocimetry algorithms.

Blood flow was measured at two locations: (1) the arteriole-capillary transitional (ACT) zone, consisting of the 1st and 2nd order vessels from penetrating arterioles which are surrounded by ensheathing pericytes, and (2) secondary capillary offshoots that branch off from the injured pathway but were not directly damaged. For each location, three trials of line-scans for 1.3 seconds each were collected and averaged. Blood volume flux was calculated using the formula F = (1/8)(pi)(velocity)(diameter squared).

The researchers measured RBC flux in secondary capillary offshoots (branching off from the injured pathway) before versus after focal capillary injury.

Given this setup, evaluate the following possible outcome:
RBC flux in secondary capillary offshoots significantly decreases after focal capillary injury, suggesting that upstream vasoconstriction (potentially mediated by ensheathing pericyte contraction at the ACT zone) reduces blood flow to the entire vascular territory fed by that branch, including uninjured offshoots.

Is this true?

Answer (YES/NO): YES